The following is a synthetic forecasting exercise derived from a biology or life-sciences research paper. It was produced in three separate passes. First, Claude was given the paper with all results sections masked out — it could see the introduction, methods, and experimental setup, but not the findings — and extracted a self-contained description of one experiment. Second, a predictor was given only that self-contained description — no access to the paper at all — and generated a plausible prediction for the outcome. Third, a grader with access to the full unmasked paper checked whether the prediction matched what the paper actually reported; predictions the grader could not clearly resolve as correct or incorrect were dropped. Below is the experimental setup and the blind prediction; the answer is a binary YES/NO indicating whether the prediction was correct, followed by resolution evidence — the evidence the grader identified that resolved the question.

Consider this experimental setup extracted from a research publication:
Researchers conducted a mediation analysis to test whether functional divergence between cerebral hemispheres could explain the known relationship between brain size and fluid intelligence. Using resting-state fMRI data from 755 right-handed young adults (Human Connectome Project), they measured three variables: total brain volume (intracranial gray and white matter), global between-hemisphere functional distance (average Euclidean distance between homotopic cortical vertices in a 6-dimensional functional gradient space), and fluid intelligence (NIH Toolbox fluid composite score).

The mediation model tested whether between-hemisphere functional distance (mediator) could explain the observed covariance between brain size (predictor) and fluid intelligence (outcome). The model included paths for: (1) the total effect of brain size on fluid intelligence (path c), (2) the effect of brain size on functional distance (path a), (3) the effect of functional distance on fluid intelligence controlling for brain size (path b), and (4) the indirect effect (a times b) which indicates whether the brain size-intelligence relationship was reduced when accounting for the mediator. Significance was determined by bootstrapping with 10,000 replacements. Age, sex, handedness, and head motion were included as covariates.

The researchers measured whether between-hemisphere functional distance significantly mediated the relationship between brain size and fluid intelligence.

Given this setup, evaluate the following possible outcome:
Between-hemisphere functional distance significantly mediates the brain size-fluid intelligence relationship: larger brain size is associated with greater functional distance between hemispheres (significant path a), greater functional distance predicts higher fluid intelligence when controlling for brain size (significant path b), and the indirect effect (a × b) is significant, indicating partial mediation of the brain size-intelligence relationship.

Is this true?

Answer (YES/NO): YES